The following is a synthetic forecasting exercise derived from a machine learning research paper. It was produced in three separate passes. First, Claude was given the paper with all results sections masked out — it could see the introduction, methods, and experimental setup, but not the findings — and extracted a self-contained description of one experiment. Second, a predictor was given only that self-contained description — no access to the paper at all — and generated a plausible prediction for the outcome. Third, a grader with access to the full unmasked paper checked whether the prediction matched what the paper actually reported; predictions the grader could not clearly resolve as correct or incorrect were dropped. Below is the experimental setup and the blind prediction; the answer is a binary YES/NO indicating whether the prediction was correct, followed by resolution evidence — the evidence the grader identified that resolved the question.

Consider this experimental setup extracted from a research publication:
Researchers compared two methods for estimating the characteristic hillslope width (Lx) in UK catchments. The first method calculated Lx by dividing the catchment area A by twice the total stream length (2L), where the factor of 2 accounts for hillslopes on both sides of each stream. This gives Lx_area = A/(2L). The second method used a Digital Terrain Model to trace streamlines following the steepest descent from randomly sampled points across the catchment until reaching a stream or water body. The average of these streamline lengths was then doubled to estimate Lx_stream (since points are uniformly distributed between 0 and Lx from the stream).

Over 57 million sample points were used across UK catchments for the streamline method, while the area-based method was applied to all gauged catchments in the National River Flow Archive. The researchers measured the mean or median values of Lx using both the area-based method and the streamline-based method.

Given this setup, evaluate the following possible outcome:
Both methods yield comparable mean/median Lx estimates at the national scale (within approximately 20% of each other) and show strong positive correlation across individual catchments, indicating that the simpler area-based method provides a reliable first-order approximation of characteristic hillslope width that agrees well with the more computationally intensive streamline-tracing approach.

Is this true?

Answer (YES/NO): YES